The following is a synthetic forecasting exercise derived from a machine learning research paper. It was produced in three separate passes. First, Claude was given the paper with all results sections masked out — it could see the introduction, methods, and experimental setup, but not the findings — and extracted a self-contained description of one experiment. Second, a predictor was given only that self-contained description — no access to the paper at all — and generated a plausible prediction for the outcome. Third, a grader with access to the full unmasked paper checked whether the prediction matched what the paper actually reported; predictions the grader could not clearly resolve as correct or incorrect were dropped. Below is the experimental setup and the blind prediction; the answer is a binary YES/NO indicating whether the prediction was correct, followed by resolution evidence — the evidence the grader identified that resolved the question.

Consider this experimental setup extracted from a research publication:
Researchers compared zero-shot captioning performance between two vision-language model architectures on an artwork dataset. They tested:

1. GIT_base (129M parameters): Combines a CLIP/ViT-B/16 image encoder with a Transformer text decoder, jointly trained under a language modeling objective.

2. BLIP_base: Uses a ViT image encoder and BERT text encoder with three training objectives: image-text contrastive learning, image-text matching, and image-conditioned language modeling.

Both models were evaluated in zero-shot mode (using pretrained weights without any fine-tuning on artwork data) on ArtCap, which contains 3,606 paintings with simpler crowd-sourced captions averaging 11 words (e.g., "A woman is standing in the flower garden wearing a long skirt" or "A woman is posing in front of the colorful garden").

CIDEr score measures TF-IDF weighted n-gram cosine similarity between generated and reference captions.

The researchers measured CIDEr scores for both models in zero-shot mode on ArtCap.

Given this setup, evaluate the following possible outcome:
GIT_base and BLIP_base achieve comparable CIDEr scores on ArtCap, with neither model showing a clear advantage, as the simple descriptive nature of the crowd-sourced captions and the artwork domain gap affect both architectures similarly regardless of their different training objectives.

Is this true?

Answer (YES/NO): NO